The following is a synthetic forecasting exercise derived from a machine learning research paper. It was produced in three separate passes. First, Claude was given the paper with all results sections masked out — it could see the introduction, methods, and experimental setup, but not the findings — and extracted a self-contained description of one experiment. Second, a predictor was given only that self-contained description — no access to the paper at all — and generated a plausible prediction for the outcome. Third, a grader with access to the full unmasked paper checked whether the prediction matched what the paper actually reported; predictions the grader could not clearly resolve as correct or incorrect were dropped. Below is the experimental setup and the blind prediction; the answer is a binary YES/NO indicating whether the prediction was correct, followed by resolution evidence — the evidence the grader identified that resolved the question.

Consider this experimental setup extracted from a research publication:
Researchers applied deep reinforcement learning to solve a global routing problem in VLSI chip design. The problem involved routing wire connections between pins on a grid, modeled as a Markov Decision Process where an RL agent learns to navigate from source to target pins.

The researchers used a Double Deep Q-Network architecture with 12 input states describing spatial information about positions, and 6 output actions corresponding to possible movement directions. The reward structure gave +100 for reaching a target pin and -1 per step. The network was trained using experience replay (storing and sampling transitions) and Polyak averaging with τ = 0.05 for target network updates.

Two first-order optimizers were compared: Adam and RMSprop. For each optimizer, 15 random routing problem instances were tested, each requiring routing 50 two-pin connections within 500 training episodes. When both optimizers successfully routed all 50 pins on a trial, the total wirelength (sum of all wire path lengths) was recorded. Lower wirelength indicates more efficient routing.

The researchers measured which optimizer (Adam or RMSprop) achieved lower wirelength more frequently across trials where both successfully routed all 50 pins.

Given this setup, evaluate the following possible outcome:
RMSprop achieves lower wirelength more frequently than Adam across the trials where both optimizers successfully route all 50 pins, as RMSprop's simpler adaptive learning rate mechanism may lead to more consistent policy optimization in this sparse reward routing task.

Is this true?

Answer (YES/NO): YES